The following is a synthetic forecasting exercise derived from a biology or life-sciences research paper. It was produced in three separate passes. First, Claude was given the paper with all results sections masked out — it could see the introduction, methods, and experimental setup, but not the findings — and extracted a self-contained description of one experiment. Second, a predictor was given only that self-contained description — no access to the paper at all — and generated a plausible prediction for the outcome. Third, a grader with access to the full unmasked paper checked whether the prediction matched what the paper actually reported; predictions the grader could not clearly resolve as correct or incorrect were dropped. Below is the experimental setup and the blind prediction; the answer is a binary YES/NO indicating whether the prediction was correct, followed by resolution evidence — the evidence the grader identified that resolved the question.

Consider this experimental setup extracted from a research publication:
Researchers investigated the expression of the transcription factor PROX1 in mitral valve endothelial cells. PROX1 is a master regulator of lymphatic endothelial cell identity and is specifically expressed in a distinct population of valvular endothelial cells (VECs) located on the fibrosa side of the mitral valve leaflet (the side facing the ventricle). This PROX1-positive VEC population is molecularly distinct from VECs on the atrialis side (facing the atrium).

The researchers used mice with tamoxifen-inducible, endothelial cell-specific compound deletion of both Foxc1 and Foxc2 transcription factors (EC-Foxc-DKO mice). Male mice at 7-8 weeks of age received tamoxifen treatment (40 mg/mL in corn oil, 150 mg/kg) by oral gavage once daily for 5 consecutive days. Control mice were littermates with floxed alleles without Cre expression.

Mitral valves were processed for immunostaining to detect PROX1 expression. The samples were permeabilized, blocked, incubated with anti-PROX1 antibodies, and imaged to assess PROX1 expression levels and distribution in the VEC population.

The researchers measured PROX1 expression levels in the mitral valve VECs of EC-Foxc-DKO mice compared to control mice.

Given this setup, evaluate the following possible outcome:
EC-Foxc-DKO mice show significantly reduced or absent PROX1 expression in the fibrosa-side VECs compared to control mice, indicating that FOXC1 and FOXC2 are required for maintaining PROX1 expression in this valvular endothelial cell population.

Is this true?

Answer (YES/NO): YES